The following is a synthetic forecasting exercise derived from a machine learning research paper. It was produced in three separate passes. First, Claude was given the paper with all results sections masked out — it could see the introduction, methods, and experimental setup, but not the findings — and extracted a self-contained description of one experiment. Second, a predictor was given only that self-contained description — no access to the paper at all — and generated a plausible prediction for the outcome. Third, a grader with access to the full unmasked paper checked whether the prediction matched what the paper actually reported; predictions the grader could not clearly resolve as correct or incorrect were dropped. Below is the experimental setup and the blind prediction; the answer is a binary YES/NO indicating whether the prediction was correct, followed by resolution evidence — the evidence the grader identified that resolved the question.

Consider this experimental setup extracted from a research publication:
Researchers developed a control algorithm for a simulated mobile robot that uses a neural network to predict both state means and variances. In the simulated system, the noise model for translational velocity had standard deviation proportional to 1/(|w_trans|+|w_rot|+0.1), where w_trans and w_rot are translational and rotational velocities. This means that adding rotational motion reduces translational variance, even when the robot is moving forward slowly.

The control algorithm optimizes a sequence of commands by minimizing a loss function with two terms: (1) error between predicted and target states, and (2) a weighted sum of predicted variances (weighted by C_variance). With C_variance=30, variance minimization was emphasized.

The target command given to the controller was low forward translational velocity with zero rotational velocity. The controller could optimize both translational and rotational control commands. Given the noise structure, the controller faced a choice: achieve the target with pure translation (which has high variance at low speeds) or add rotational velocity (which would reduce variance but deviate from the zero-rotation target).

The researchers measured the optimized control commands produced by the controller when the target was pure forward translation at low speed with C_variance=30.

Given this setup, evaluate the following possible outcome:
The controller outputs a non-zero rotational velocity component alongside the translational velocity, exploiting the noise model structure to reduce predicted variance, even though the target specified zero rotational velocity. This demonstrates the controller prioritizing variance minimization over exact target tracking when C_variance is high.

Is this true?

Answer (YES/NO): YES